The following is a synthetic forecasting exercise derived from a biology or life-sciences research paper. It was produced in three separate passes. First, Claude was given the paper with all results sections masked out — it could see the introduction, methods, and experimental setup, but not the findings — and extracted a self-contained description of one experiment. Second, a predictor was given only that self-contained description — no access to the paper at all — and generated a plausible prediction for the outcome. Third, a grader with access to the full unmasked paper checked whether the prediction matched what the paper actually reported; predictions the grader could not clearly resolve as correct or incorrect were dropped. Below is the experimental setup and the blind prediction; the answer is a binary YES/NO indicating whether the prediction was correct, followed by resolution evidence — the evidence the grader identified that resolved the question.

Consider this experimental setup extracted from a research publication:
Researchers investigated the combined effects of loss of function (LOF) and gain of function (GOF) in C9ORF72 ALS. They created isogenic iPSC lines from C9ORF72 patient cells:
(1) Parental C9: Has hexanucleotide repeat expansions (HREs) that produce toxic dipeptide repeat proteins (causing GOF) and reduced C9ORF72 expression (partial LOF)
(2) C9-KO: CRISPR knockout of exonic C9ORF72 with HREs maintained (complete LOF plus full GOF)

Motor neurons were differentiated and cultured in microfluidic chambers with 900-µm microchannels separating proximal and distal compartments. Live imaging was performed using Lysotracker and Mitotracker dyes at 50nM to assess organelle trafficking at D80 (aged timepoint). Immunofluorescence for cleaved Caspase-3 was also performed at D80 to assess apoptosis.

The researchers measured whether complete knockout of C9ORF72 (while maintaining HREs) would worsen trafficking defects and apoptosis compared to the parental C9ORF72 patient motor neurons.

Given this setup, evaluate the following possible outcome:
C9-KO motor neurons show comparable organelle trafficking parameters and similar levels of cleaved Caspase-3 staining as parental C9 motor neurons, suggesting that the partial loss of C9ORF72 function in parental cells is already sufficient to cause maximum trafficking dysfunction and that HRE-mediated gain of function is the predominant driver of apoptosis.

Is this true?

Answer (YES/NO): NO